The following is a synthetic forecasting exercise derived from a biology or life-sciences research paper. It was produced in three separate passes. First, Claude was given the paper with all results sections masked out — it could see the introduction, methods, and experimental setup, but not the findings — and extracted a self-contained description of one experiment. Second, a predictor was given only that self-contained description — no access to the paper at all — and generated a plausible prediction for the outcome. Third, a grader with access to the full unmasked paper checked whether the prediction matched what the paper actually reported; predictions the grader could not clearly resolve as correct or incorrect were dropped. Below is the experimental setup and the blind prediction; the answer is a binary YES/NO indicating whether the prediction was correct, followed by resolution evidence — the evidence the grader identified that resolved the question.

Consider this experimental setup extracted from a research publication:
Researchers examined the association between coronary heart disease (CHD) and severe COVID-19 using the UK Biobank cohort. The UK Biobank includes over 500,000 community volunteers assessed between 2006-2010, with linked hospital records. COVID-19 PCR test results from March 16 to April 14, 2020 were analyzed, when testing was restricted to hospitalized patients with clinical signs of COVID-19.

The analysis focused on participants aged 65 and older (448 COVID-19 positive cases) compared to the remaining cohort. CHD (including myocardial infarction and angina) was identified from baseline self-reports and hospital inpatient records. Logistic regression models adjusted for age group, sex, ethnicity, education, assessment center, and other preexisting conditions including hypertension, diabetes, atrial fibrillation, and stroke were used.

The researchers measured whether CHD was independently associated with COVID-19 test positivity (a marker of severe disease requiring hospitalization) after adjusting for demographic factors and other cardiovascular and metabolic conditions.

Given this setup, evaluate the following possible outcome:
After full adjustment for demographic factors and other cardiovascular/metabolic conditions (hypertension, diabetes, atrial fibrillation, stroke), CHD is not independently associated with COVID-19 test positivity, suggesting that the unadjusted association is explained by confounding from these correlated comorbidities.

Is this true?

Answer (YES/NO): YES